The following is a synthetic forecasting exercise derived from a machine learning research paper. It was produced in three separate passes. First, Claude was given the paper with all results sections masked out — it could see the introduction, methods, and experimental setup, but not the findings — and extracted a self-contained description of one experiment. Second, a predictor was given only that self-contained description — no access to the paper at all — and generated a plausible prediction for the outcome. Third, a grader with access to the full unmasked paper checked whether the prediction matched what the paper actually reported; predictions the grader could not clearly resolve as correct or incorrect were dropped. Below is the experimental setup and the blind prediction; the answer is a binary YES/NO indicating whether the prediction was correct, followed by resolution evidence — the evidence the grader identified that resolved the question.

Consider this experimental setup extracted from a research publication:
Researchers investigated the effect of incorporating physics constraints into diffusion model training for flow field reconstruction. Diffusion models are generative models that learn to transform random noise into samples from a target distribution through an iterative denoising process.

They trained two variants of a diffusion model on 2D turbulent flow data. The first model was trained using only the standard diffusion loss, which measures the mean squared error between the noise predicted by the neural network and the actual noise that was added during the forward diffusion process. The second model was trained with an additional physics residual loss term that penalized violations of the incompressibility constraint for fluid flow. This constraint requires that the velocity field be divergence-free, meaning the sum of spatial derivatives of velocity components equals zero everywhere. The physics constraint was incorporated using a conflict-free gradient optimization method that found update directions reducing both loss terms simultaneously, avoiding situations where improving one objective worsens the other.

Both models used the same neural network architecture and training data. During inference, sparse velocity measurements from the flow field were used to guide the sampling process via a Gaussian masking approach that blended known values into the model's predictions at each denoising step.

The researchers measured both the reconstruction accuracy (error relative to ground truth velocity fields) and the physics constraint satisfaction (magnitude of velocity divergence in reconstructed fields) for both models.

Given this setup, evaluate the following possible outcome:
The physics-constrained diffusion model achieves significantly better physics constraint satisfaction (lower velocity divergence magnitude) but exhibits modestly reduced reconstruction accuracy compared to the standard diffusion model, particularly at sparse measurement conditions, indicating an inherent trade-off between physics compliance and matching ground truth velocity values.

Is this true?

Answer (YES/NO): NO